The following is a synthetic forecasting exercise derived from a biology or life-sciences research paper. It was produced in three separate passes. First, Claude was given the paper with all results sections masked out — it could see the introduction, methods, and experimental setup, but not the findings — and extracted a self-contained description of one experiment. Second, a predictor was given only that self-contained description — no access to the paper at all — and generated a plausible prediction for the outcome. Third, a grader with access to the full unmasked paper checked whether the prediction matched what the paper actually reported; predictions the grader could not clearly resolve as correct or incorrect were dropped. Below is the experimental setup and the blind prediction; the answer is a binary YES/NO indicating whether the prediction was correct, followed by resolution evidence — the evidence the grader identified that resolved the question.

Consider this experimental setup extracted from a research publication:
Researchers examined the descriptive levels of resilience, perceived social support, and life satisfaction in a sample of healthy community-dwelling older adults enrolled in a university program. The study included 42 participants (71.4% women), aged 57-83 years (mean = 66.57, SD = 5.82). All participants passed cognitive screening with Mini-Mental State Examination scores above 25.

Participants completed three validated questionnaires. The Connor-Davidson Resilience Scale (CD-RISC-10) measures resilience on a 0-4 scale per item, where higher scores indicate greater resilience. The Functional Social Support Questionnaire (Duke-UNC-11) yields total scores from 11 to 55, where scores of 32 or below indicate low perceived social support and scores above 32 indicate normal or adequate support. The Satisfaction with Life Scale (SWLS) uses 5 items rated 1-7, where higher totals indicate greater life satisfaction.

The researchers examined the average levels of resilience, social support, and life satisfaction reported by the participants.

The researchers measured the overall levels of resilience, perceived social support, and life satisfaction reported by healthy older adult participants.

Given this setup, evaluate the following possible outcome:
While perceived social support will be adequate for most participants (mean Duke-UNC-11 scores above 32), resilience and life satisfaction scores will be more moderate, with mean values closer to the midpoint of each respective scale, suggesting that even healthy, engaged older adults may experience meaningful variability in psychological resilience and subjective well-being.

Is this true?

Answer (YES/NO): NO